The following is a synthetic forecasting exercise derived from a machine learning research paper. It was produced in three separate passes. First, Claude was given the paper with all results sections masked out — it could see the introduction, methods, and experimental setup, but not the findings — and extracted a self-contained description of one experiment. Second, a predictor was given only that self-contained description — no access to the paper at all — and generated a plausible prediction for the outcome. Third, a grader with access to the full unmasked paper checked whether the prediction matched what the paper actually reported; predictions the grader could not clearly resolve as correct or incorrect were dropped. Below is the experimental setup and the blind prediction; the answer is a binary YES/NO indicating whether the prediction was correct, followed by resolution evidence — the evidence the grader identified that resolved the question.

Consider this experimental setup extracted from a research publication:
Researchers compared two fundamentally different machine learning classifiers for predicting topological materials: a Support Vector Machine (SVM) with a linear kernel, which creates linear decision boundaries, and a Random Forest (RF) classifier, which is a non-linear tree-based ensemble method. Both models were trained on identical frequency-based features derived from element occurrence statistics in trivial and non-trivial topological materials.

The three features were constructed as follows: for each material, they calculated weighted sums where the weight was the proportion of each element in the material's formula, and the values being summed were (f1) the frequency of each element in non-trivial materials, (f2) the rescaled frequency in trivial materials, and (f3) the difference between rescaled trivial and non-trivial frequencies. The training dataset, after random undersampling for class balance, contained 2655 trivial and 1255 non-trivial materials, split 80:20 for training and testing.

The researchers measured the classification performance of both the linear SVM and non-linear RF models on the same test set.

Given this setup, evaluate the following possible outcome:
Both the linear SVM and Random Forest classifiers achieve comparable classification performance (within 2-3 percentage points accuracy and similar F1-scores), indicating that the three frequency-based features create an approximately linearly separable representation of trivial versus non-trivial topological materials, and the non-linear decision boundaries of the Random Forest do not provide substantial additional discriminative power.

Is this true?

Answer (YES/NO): YES